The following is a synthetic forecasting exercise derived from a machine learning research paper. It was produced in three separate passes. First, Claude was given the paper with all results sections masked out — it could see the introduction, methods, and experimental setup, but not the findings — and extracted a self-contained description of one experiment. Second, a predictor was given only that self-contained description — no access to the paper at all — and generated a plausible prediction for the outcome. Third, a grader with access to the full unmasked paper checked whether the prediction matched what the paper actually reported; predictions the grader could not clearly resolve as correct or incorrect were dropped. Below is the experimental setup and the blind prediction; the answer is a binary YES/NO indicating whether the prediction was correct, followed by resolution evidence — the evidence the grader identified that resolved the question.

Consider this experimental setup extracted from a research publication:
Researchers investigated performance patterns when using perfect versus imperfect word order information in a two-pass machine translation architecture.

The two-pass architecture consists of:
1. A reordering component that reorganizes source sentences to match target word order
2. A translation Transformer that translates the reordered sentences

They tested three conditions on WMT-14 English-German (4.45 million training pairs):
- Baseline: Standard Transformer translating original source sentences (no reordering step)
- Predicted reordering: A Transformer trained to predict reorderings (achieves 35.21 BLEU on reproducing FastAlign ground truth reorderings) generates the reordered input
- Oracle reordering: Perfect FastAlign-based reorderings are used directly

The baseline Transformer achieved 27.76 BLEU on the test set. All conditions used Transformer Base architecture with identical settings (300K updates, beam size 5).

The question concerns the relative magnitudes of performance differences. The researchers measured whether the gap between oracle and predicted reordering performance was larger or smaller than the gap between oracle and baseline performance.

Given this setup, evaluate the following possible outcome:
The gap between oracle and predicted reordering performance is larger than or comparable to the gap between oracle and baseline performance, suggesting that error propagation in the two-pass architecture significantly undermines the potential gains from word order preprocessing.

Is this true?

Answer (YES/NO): YES